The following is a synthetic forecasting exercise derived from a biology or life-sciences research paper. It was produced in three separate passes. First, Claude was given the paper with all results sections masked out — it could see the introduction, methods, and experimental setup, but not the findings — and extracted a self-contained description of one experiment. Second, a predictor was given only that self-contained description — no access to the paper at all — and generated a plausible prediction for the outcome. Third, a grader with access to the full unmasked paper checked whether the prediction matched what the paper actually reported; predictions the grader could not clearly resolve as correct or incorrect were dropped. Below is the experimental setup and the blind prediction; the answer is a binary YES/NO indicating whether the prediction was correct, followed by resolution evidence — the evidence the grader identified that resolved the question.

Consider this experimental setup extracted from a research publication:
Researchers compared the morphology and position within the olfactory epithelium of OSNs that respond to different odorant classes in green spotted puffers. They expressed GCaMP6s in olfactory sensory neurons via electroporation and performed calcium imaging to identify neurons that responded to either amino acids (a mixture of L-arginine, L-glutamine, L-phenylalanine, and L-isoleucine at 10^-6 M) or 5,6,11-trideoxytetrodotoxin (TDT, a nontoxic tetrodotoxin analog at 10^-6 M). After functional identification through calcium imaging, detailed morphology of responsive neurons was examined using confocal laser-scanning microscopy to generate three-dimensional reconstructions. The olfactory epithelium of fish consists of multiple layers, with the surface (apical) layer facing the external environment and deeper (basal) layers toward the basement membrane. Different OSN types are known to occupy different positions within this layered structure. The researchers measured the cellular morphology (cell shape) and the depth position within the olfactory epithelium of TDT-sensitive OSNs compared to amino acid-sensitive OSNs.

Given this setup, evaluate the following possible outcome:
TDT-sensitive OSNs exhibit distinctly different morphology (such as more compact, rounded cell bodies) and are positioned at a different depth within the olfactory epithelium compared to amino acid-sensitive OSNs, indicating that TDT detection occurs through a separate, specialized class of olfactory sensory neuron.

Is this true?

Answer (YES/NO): YES